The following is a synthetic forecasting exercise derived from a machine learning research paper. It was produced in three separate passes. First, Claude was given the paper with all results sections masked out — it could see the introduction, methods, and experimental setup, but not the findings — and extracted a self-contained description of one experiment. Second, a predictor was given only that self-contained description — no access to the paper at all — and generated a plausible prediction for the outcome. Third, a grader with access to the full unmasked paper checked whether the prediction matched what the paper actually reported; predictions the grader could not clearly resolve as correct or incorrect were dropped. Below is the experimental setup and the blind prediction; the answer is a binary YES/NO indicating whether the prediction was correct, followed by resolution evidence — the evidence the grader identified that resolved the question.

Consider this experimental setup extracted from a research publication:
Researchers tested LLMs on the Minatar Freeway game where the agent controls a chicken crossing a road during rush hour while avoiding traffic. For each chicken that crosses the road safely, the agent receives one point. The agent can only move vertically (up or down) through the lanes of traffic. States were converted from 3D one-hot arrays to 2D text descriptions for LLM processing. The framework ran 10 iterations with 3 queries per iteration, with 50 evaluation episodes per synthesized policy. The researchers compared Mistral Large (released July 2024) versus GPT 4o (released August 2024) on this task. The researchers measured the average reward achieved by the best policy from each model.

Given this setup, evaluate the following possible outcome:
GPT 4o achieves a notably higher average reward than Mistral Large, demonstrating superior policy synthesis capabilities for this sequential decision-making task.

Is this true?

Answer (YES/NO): NO